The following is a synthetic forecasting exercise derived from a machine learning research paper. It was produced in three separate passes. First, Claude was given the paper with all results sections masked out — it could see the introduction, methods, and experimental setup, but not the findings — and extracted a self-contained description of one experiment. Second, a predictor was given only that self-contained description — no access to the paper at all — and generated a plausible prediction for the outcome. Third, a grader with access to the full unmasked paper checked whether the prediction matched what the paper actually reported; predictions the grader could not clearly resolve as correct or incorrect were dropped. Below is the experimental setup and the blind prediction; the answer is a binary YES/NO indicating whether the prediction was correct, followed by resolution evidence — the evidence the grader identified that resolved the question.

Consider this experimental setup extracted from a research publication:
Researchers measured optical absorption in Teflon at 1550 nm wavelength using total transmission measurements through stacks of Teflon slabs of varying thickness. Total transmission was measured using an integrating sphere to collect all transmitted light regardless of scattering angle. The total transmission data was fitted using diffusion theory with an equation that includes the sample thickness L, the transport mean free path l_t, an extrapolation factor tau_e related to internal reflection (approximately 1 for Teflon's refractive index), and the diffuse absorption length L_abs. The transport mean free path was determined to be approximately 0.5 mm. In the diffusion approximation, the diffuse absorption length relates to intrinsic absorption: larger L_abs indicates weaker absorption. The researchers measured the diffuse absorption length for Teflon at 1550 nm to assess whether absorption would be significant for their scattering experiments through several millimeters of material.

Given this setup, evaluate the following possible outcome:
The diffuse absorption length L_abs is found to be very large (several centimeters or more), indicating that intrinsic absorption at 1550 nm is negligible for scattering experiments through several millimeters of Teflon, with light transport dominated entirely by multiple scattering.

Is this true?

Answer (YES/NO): NO